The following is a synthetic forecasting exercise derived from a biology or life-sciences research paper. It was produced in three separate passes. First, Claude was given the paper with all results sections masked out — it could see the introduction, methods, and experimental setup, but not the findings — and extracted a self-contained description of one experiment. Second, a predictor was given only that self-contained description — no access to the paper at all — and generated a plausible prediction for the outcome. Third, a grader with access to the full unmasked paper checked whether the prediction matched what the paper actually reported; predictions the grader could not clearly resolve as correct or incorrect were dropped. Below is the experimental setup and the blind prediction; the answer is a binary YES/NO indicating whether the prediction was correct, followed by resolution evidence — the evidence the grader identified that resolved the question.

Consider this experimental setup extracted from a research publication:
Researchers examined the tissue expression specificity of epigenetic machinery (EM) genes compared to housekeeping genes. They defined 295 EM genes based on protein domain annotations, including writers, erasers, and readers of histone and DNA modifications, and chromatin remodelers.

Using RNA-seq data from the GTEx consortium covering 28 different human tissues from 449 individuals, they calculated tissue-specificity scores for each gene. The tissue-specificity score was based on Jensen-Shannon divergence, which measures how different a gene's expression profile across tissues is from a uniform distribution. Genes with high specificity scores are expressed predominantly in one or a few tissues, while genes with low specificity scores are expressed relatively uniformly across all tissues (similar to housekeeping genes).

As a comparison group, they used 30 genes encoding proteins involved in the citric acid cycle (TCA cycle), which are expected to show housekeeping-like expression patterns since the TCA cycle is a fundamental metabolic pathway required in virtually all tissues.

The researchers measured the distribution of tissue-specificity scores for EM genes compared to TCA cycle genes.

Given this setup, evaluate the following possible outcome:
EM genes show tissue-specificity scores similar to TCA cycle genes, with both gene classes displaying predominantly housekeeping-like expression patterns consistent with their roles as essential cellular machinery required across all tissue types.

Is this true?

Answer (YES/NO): YES